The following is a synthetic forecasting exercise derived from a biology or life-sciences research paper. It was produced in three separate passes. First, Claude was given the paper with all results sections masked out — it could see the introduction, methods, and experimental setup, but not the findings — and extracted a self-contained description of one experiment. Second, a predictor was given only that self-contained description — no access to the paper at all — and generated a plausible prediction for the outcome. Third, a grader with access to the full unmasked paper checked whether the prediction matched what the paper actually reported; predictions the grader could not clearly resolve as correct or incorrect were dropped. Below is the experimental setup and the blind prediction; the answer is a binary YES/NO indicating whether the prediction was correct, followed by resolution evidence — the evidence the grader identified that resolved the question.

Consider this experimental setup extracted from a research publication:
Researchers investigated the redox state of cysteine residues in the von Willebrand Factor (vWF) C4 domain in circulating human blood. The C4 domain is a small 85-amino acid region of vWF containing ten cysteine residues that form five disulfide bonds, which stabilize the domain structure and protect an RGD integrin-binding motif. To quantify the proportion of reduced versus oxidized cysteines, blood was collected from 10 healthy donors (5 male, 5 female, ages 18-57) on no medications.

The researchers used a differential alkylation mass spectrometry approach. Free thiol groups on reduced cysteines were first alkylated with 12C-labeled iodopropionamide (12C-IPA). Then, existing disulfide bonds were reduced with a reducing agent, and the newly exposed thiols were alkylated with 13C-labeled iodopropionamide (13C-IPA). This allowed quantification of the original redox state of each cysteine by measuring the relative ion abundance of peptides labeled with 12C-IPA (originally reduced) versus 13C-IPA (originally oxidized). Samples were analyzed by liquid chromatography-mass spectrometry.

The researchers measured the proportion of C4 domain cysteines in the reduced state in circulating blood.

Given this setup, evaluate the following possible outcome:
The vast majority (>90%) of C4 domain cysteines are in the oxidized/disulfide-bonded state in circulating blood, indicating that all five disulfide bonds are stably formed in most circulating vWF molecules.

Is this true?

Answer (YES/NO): YES